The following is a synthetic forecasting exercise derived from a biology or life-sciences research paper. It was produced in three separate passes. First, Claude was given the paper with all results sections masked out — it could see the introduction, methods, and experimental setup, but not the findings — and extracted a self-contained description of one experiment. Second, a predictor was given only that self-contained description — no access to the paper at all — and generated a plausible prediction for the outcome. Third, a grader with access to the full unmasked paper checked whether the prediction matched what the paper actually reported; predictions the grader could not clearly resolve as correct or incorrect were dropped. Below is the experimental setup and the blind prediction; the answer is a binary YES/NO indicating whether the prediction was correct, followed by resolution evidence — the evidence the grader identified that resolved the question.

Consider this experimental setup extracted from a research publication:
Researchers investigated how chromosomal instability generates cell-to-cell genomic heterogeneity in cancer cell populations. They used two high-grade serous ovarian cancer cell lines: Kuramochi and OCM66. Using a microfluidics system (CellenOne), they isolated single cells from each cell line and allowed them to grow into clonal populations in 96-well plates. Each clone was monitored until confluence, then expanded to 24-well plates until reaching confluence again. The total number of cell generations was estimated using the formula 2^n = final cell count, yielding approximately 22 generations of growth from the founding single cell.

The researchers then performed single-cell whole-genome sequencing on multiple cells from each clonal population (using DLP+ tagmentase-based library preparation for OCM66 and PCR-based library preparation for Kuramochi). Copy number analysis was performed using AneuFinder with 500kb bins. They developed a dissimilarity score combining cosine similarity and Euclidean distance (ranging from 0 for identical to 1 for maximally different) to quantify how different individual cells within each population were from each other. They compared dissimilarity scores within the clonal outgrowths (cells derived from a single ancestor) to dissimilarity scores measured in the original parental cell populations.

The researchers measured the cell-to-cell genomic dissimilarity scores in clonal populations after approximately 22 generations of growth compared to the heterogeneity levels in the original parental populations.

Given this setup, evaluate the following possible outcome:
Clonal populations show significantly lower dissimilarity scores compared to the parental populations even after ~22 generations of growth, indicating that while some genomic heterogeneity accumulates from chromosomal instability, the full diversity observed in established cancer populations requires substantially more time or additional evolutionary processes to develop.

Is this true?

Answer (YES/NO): NO